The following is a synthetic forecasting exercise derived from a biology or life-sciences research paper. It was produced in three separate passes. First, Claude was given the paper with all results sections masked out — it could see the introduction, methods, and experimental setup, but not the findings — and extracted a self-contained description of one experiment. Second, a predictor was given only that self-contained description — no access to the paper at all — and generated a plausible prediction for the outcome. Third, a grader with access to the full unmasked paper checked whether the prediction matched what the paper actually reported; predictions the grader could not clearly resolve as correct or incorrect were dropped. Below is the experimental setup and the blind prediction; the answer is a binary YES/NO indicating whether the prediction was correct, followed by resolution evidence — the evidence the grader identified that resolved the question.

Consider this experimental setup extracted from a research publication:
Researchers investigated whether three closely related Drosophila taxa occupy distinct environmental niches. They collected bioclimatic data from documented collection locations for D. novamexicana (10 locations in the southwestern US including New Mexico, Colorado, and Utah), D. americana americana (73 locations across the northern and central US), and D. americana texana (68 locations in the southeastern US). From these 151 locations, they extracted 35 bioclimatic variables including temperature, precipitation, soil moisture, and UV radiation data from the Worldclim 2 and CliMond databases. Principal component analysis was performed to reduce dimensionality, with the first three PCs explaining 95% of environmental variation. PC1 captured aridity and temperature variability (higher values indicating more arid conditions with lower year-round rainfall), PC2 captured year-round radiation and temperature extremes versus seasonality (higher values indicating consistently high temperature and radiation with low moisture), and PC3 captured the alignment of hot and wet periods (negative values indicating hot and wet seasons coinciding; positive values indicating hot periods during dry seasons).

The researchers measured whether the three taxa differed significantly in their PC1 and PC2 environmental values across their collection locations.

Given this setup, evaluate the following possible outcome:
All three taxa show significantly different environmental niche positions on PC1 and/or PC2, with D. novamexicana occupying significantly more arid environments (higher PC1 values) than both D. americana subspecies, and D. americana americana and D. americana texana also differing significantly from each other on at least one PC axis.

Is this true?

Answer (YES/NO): YES